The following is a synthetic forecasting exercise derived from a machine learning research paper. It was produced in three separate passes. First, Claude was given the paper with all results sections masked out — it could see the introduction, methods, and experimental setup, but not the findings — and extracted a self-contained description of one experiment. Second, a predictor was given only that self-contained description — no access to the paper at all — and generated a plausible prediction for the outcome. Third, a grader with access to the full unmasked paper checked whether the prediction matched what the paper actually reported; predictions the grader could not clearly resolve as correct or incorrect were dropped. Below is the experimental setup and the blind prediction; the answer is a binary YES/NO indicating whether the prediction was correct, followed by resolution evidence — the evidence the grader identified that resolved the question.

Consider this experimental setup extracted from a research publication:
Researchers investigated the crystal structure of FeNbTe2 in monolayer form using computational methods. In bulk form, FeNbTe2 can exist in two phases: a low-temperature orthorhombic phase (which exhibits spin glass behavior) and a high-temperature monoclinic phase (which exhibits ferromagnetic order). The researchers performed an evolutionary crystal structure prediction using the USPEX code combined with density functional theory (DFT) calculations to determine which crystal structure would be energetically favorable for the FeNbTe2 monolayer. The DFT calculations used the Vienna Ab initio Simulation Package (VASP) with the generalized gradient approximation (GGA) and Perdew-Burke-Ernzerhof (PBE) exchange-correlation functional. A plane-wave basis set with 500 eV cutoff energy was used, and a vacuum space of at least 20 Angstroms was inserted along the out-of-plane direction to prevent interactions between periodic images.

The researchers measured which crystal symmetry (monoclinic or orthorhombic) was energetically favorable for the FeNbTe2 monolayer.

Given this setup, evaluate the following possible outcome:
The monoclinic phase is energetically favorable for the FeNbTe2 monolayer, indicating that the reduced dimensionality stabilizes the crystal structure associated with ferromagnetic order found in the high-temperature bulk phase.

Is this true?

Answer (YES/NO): YES